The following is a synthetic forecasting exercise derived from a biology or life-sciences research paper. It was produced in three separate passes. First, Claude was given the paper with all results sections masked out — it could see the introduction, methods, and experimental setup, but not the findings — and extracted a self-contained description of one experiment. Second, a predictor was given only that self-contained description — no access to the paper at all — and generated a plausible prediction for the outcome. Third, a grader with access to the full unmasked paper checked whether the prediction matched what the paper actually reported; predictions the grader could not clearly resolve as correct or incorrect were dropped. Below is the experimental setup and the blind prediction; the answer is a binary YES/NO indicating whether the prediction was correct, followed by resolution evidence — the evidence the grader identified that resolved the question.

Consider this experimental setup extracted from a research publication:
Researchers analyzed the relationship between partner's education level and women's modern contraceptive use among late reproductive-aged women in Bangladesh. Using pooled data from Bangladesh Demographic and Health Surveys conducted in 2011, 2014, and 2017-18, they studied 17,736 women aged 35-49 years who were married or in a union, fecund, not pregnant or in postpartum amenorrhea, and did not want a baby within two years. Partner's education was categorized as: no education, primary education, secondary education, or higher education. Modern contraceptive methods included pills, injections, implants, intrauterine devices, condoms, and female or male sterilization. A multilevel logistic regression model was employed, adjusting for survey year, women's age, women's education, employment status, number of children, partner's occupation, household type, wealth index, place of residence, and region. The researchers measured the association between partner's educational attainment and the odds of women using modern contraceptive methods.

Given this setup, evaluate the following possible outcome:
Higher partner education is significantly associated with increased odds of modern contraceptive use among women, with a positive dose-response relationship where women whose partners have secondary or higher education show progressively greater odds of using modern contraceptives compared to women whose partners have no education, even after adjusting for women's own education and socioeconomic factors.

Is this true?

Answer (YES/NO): NO